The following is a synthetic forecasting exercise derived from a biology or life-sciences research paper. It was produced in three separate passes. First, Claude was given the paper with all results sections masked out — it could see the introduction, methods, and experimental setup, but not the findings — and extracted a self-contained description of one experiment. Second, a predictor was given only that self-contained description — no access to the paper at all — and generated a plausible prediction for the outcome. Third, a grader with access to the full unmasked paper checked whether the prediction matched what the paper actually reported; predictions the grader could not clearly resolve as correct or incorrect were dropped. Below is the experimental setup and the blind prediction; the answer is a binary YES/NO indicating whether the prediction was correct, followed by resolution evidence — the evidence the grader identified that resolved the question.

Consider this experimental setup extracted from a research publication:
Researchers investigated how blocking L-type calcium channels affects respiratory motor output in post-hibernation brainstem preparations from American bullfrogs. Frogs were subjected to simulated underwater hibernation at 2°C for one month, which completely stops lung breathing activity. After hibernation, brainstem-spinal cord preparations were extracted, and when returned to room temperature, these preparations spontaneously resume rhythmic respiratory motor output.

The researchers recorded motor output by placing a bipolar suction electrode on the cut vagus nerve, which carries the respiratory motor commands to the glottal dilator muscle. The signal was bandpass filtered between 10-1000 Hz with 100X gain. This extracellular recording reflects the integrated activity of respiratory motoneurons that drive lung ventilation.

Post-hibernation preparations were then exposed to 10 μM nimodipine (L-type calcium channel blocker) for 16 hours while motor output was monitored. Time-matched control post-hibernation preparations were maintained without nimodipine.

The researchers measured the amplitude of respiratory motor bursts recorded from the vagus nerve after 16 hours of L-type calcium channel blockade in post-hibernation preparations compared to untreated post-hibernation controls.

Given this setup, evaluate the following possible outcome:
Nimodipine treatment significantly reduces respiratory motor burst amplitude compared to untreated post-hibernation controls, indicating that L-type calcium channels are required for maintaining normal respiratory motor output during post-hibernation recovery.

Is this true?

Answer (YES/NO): NO